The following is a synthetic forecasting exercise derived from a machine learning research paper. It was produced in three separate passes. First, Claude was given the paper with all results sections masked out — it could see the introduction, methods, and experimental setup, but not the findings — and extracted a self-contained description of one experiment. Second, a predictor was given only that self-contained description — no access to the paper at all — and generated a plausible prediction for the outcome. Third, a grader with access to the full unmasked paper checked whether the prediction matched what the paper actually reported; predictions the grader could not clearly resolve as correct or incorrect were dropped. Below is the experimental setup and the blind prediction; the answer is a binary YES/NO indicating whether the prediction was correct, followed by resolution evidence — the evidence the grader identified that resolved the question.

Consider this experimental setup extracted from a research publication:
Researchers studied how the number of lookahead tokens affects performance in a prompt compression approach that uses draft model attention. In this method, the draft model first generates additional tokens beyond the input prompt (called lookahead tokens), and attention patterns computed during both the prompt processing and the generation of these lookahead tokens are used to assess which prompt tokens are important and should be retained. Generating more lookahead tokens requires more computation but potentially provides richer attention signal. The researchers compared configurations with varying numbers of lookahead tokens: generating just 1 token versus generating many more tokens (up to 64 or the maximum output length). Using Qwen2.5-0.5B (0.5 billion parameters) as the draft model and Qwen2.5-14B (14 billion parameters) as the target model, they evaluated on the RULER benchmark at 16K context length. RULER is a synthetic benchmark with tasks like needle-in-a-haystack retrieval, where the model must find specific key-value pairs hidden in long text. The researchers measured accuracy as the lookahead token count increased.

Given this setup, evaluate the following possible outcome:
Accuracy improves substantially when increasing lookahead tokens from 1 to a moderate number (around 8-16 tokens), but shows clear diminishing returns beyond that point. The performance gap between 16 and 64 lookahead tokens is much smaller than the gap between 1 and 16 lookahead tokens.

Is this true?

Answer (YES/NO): NO